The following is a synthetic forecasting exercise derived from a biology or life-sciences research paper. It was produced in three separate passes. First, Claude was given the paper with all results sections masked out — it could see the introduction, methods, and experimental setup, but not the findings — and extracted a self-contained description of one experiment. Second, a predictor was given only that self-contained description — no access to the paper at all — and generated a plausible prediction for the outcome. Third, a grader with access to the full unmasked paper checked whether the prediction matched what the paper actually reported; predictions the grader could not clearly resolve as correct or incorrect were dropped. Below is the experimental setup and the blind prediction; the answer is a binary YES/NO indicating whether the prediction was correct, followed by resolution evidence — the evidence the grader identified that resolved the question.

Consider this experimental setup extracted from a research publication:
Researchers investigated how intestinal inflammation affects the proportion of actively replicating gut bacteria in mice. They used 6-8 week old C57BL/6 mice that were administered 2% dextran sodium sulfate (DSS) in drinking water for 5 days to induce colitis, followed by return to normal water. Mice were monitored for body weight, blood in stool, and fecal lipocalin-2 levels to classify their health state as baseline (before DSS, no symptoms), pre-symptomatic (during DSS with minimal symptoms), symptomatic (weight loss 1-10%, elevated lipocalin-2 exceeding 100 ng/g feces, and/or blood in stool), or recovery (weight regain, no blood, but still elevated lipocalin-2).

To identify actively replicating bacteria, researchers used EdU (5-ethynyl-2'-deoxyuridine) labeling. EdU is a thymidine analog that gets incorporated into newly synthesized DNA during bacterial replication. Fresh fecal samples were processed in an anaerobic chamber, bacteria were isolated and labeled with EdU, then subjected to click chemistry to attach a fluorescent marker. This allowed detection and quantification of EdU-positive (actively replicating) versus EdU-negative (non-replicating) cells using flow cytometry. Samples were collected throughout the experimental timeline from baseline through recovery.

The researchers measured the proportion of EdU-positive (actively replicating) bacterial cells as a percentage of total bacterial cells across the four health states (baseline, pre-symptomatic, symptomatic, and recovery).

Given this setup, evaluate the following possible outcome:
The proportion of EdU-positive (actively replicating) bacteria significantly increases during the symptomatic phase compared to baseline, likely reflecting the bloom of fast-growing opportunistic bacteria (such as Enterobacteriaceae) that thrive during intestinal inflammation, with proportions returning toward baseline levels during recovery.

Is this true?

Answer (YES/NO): NO